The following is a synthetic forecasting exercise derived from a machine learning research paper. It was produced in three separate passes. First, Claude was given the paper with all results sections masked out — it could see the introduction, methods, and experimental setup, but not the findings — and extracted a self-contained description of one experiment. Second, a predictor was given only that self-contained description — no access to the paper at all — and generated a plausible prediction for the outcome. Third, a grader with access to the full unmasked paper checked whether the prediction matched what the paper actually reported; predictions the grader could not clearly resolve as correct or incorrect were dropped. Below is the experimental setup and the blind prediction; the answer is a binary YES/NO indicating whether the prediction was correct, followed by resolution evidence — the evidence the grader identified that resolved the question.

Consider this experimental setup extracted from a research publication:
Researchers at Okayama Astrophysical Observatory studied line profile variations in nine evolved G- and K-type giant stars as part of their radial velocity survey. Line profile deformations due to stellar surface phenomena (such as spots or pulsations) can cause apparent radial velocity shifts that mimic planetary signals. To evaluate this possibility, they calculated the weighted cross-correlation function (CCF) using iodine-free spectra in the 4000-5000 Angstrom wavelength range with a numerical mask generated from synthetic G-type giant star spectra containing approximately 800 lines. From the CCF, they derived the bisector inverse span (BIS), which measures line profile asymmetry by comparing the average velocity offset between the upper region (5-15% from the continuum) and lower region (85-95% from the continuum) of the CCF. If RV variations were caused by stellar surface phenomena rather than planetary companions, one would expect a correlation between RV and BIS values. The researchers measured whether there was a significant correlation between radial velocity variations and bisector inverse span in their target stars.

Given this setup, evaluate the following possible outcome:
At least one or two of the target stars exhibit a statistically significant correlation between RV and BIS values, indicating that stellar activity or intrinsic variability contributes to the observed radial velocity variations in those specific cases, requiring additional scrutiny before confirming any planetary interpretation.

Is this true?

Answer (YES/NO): YES